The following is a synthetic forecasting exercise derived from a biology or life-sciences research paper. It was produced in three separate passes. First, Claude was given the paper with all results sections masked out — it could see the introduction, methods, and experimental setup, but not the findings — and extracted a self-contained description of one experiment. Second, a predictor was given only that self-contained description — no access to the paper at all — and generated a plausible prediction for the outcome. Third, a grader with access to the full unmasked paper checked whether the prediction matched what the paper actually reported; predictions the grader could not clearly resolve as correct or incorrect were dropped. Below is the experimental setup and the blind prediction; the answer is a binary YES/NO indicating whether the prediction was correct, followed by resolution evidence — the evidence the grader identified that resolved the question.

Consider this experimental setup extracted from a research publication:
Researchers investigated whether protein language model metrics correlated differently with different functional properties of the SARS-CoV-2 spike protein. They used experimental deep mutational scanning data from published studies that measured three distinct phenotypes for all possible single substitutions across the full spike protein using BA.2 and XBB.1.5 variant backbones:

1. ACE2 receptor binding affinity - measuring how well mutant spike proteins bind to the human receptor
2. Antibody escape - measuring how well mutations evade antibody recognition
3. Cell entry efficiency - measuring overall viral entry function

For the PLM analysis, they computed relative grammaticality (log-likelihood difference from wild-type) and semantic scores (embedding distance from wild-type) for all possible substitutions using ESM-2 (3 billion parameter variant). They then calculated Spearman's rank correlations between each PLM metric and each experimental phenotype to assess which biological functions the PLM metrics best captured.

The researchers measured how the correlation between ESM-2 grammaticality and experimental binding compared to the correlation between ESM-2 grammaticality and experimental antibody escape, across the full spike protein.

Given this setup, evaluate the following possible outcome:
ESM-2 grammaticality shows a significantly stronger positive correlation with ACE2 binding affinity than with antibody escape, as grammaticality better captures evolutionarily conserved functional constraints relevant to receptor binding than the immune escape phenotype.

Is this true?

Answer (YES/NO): NO